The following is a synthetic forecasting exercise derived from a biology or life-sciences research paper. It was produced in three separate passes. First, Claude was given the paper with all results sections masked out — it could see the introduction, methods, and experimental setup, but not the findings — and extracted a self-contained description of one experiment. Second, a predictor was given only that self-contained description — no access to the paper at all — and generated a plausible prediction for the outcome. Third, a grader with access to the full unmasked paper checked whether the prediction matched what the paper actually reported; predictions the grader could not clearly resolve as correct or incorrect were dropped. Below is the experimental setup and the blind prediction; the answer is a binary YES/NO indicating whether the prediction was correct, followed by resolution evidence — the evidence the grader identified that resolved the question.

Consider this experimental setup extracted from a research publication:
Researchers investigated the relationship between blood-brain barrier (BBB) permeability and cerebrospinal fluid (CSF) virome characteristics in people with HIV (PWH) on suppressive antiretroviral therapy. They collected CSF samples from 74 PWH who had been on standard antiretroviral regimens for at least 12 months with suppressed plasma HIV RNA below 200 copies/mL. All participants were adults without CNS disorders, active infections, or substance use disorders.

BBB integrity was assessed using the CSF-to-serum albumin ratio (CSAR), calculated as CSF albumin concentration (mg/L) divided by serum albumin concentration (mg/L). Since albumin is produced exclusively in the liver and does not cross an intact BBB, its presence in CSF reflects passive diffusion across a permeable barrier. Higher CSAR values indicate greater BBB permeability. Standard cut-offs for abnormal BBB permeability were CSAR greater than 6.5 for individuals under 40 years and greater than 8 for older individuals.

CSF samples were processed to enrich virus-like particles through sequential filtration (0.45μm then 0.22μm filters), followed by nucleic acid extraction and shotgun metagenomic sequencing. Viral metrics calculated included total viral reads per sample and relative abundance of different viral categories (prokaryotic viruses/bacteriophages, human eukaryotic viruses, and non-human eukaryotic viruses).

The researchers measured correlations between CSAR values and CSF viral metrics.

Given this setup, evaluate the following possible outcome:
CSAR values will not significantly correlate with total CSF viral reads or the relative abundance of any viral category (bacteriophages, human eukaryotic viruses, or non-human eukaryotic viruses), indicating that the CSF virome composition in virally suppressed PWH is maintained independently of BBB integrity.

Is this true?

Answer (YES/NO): YES